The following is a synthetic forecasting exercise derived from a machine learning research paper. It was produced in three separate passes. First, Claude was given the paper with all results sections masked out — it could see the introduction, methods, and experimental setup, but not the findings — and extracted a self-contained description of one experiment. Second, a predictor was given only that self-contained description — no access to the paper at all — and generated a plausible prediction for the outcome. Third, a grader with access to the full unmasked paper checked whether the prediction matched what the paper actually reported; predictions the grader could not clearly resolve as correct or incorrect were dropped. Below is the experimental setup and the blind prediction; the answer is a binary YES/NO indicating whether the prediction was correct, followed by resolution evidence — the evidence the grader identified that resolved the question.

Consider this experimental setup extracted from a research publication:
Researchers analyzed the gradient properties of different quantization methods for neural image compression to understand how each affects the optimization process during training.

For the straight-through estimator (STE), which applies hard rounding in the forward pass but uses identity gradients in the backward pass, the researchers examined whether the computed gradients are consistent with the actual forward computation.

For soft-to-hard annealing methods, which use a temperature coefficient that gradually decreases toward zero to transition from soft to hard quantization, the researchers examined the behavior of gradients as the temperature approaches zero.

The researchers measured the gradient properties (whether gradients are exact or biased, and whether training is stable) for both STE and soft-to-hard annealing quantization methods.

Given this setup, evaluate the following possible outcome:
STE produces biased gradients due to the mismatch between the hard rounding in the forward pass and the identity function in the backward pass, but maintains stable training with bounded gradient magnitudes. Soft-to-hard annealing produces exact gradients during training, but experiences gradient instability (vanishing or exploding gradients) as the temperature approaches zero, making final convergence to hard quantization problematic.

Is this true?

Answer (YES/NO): NO